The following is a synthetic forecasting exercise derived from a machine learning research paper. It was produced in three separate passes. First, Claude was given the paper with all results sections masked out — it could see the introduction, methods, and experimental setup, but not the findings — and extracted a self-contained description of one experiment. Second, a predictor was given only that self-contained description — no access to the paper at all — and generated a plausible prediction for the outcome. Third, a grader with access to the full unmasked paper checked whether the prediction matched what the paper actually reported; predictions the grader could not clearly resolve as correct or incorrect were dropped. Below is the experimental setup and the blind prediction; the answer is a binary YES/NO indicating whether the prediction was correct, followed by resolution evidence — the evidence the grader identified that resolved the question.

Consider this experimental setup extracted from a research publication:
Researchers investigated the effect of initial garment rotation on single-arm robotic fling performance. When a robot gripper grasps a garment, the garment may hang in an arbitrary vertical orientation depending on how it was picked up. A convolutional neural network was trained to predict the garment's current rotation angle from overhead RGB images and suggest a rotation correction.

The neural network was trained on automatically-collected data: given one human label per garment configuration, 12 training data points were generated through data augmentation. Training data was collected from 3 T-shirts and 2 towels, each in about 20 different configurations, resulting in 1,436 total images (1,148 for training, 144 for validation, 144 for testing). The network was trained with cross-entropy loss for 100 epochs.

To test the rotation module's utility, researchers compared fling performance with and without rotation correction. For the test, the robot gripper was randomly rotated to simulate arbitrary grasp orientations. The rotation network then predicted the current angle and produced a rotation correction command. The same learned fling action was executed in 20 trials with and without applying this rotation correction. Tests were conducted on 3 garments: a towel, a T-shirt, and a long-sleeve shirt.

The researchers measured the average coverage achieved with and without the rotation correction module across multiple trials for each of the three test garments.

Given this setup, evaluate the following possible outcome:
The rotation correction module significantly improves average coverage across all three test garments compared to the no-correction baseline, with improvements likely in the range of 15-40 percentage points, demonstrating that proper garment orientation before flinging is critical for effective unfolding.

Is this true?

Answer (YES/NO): NO